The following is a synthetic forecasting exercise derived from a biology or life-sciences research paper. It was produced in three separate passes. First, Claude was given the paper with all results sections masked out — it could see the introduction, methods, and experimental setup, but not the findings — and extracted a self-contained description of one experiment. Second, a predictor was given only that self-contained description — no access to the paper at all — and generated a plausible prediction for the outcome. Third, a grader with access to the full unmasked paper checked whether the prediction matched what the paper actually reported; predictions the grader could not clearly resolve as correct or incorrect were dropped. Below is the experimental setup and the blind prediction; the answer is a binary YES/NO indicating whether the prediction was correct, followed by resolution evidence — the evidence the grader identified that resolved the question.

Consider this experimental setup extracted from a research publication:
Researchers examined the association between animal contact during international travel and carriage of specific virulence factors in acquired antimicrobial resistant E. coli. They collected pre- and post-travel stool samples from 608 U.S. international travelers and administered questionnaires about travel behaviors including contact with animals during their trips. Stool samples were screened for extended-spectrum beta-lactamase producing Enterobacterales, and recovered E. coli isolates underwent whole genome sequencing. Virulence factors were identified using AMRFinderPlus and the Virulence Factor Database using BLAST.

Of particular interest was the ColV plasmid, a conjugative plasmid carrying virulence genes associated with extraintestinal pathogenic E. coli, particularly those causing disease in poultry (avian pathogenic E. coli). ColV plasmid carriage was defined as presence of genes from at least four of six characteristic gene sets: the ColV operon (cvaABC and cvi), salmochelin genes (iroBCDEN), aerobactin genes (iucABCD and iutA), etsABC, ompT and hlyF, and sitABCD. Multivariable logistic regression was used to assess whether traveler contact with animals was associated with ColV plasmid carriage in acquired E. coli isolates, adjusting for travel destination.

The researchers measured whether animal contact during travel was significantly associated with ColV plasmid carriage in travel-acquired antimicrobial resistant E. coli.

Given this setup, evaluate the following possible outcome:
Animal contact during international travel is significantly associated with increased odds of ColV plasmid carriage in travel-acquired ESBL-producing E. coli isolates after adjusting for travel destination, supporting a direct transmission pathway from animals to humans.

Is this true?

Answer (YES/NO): YES